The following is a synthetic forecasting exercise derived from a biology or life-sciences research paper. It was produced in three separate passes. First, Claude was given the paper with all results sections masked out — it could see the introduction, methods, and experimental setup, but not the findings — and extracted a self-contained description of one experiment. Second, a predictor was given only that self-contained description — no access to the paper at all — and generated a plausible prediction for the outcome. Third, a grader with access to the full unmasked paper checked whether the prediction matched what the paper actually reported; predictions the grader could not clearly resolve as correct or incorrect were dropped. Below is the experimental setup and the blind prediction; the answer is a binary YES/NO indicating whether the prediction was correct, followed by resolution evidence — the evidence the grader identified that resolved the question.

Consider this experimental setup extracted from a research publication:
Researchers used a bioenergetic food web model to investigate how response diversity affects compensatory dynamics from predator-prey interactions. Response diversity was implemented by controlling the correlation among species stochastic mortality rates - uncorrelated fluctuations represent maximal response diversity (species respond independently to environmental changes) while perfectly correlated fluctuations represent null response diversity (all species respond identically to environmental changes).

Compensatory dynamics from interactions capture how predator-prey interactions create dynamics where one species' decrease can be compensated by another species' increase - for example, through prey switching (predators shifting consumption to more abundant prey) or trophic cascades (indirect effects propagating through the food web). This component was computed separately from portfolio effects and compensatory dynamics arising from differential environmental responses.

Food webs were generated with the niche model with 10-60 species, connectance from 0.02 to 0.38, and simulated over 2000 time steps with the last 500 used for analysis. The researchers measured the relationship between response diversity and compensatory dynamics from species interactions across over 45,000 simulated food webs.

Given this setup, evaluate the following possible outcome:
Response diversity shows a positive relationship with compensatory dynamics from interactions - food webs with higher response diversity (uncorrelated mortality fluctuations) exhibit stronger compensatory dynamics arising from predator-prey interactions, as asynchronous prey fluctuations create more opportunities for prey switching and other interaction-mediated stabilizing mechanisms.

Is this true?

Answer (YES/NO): NO